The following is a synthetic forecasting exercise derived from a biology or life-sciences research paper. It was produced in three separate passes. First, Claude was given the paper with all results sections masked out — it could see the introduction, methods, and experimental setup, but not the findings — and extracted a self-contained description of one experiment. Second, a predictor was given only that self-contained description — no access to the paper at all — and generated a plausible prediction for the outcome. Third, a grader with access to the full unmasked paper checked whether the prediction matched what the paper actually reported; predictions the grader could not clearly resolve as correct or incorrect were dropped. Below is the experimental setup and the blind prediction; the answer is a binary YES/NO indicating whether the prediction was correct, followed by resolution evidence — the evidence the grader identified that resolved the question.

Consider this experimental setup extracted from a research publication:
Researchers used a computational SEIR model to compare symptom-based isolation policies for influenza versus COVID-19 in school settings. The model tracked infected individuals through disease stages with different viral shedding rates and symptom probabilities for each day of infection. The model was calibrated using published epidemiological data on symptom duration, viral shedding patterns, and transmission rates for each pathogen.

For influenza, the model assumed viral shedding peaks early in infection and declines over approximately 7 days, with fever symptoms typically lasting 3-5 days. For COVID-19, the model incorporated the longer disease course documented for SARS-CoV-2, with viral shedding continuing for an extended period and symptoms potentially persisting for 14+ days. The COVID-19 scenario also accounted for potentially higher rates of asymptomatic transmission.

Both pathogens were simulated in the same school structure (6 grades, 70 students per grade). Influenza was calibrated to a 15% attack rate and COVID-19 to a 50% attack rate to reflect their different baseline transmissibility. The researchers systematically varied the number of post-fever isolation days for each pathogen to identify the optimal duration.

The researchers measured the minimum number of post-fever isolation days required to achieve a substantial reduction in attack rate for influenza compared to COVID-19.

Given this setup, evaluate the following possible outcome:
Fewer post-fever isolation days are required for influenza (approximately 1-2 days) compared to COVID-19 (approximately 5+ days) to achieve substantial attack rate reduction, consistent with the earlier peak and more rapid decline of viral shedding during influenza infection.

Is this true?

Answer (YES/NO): YES